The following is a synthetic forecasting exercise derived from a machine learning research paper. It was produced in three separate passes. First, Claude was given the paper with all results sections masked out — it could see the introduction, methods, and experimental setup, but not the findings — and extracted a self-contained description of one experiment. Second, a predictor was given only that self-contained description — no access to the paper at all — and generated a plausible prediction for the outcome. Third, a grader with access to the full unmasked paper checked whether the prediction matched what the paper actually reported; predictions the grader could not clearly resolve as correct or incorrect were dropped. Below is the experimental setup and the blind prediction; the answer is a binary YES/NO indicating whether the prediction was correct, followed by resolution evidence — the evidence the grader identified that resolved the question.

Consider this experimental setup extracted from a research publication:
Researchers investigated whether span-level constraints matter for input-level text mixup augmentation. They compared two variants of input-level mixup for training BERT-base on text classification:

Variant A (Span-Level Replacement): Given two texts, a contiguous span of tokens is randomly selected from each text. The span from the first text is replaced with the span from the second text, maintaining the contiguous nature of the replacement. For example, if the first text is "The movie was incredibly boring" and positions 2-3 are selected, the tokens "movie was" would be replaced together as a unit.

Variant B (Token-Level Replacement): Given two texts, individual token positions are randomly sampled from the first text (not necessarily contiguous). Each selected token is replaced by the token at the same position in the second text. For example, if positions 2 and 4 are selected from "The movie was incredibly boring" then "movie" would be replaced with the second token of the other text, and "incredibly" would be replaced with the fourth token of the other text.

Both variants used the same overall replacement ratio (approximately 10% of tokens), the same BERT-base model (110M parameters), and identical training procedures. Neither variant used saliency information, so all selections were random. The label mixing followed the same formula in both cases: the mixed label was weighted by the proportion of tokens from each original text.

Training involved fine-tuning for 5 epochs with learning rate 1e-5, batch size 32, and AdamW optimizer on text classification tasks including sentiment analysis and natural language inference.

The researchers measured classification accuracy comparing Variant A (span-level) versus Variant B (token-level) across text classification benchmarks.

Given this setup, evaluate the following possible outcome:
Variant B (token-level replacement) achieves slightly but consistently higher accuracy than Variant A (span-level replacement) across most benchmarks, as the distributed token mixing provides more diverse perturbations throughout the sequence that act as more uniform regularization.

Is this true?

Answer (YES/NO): NO